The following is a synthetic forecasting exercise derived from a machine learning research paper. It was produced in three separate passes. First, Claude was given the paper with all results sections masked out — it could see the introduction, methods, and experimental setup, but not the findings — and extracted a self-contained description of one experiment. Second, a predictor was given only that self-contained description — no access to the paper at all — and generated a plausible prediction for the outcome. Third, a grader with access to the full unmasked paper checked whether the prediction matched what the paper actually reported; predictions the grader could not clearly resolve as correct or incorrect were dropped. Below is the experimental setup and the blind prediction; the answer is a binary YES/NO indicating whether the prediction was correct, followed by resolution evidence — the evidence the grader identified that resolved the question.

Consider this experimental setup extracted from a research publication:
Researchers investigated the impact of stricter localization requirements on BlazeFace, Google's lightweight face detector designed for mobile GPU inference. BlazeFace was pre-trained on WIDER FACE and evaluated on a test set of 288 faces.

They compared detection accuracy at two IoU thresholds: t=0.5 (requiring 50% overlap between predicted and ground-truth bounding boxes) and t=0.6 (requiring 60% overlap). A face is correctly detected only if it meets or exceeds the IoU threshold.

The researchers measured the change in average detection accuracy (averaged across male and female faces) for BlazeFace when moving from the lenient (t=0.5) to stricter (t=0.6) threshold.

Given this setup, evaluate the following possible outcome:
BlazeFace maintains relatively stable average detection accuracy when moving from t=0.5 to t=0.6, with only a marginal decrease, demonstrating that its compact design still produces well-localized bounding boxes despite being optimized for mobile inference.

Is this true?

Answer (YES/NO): NO